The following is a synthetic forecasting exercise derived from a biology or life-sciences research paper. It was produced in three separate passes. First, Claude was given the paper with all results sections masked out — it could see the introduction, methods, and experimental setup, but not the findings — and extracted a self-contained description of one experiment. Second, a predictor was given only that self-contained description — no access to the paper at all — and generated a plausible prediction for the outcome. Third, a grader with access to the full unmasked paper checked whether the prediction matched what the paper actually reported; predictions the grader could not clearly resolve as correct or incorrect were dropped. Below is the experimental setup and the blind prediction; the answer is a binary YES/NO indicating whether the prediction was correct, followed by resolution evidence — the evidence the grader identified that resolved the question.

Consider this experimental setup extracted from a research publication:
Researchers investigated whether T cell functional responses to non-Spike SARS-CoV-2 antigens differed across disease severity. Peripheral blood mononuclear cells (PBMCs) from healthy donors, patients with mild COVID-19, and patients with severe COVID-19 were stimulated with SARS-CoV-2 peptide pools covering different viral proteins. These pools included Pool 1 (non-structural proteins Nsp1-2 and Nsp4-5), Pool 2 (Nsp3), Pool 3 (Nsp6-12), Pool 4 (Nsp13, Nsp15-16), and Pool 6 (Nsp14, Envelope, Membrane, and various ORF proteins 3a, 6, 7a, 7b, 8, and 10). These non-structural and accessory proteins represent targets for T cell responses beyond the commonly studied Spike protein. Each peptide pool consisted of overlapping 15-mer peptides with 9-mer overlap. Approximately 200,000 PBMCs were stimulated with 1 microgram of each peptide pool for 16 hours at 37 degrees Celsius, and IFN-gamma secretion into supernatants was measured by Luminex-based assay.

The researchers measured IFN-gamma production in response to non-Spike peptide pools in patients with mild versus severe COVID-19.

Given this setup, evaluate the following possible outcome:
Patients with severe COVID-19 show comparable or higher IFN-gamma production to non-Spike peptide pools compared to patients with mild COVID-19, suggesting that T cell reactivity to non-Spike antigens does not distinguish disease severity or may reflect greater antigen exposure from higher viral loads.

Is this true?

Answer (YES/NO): NO